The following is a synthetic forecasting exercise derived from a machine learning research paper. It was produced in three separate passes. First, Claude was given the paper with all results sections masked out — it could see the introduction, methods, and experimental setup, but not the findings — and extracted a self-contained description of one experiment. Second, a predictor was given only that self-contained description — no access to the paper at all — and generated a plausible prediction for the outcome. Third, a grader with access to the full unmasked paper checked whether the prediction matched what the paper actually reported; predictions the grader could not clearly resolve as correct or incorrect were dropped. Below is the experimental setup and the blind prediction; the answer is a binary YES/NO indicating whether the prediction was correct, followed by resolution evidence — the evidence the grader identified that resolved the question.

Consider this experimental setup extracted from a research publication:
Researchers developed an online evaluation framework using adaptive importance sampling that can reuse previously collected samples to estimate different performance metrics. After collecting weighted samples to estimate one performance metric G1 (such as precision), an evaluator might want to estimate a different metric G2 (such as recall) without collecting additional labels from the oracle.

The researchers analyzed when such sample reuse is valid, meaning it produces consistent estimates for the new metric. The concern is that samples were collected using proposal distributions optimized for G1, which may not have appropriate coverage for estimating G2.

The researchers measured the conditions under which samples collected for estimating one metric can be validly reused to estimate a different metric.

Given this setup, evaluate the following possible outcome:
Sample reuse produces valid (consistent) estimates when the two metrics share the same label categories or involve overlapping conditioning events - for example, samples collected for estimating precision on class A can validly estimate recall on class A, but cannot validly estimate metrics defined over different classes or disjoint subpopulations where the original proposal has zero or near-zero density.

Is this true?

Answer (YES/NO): NO